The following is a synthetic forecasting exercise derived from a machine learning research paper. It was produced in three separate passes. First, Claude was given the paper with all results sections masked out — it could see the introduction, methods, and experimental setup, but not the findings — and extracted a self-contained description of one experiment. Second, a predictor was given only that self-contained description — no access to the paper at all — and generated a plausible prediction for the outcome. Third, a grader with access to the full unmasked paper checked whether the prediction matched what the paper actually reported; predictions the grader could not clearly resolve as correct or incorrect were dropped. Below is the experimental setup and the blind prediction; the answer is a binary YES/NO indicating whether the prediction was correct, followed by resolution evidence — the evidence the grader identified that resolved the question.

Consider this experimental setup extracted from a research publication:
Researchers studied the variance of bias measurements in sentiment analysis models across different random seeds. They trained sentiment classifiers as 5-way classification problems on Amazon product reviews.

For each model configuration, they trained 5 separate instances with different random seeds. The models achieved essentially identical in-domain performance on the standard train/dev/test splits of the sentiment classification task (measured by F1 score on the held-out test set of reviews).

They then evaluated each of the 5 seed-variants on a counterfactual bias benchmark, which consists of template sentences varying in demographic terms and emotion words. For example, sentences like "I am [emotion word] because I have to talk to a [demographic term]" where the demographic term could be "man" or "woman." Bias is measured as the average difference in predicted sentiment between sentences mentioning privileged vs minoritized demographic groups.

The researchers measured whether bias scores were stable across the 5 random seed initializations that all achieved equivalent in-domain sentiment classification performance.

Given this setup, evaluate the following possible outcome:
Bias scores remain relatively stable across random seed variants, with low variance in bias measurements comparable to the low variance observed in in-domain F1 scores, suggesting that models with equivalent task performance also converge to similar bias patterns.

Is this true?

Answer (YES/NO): NO